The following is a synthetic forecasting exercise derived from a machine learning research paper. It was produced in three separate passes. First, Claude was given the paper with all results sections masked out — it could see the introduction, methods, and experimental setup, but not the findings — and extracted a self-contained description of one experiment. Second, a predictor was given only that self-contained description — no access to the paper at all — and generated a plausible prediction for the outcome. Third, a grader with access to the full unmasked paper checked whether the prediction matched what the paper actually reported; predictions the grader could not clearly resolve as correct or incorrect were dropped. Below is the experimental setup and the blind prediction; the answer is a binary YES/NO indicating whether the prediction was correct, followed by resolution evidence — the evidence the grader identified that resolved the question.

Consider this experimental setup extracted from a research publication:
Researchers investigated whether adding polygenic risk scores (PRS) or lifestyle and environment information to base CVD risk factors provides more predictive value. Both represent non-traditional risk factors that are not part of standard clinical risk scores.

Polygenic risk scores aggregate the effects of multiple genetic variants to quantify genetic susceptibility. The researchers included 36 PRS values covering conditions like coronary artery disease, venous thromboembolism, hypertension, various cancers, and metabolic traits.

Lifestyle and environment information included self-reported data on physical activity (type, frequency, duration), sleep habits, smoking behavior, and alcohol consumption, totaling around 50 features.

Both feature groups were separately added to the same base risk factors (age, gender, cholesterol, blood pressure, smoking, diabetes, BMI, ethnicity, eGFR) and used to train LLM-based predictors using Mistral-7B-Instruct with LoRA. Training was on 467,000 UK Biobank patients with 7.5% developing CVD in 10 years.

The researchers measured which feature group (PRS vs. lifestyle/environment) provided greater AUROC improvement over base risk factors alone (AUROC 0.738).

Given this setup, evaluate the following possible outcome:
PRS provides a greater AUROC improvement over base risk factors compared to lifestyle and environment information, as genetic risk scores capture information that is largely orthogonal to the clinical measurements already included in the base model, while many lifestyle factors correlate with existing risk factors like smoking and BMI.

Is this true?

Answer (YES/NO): YES